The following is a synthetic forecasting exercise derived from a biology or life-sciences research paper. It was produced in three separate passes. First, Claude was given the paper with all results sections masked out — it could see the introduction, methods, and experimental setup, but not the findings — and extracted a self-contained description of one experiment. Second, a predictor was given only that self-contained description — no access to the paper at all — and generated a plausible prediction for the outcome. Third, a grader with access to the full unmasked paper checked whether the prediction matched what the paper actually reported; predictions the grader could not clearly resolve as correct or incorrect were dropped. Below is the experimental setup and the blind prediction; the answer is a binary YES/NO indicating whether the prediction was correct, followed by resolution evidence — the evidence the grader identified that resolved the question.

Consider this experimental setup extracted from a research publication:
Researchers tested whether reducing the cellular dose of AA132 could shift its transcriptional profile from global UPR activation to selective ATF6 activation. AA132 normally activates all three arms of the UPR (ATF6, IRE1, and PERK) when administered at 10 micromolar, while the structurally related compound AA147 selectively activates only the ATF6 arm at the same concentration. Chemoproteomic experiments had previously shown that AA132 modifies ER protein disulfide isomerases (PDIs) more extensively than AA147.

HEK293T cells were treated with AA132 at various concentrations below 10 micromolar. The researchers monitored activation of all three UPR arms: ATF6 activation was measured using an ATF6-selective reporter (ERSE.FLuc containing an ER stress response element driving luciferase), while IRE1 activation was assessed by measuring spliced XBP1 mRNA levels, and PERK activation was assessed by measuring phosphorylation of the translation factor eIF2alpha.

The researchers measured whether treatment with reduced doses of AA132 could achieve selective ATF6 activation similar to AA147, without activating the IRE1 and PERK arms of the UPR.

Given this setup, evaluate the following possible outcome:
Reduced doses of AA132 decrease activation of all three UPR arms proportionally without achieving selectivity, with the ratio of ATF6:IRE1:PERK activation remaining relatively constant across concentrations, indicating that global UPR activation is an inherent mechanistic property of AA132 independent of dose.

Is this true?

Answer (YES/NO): NO